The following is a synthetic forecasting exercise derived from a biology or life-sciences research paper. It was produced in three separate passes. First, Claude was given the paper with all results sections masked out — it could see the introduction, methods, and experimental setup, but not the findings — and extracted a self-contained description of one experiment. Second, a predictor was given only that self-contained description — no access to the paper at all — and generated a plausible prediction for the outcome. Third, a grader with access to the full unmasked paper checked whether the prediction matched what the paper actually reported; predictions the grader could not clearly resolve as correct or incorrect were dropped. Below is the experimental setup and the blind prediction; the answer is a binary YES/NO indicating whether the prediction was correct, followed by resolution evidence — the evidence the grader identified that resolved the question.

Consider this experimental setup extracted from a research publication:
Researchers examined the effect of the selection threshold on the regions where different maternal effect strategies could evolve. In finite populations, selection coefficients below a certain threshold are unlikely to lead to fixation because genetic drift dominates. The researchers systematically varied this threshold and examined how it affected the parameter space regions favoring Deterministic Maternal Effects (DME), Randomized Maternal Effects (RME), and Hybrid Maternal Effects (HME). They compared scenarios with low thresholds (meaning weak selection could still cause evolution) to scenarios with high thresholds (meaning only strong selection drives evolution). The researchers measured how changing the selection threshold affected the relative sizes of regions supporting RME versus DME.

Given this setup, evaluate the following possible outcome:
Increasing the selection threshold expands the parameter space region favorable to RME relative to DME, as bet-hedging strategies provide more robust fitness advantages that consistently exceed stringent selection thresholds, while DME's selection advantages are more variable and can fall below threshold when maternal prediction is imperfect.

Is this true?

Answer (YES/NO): NO